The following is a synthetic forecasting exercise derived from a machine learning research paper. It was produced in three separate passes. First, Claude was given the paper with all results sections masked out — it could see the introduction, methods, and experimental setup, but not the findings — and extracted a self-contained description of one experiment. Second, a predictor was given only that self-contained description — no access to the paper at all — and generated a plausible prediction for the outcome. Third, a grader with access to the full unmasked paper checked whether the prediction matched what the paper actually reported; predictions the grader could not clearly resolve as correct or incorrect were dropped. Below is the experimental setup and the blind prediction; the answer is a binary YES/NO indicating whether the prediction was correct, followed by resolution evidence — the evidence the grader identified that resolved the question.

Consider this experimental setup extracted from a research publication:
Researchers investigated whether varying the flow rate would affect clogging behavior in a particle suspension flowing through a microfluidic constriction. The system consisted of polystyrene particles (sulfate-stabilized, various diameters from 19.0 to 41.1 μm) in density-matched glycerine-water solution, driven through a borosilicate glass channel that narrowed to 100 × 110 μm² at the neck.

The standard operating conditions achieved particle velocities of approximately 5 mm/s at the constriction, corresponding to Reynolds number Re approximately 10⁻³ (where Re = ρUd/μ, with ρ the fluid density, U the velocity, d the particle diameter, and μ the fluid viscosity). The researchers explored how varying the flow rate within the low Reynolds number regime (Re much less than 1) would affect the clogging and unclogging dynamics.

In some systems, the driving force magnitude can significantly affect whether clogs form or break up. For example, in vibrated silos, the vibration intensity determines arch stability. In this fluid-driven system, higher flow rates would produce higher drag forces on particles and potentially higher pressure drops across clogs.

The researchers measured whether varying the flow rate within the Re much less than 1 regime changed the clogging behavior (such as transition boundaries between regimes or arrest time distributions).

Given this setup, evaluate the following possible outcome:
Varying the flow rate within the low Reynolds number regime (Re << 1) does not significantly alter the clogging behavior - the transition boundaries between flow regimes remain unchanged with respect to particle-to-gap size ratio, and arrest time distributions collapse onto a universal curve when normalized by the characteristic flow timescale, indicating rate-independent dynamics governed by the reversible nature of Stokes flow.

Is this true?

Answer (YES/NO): YES